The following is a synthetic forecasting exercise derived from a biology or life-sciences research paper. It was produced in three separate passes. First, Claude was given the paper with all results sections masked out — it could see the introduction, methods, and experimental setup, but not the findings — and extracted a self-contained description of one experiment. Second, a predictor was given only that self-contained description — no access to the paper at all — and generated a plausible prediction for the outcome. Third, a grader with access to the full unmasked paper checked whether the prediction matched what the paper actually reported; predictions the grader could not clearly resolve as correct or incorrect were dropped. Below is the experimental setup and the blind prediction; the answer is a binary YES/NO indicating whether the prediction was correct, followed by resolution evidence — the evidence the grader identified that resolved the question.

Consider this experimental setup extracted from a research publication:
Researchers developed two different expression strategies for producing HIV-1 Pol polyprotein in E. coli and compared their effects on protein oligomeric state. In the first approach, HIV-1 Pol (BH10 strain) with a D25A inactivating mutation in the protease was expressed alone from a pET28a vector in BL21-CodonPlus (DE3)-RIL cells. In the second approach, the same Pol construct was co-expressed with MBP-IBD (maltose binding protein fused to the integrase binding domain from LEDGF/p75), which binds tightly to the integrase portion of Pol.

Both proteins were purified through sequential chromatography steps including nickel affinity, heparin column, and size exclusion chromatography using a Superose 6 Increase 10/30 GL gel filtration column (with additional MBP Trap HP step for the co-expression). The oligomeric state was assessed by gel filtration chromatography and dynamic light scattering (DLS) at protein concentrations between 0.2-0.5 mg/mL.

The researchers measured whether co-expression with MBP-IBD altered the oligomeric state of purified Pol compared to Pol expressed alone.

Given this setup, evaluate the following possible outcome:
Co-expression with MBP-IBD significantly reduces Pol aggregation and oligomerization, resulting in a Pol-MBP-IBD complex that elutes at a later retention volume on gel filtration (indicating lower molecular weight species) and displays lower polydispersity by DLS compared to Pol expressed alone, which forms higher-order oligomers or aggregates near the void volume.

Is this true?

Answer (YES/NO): NO